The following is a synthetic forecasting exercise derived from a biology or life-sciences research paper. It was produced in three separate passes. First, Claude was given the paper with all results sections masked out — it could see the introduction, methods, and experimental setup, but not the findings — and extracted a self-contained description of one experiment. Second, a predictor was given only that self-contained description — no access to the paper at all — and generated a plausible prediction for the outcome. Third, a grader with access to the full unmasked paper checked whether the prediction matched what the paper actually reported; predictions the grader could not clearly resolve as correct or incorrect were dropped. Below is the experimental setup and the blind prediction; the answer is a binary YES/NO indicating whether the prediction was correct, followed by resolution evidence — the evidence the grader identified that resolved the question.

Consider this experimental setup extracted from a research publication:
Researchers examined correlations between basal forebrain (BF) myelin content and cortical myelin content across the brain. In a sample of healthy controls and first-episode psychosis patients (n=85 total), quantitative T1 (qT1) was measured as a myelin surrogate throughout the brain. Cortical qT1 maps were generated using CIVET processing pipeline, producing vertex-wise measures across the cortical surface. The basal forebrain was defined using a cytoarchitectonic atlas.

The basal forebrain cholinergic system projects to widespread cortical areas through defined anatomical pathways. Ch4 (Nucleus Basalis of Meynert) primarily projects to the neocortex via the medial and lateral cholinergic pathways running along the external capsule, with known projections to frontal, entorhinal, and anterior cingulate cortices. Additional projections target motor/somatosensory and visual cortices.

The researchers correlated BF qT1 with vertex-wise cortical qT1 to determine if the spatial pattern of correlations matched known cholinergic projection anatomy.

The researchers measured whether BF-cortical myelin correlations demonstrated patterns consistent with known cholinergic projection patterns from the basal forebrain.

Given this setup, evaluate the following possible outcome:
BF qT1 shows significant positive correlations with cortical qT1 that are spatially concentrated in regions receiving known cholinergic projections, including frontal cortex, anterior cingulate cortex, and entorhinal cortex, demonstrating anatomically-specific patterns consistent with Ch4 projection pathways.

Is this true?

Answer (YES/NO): NO